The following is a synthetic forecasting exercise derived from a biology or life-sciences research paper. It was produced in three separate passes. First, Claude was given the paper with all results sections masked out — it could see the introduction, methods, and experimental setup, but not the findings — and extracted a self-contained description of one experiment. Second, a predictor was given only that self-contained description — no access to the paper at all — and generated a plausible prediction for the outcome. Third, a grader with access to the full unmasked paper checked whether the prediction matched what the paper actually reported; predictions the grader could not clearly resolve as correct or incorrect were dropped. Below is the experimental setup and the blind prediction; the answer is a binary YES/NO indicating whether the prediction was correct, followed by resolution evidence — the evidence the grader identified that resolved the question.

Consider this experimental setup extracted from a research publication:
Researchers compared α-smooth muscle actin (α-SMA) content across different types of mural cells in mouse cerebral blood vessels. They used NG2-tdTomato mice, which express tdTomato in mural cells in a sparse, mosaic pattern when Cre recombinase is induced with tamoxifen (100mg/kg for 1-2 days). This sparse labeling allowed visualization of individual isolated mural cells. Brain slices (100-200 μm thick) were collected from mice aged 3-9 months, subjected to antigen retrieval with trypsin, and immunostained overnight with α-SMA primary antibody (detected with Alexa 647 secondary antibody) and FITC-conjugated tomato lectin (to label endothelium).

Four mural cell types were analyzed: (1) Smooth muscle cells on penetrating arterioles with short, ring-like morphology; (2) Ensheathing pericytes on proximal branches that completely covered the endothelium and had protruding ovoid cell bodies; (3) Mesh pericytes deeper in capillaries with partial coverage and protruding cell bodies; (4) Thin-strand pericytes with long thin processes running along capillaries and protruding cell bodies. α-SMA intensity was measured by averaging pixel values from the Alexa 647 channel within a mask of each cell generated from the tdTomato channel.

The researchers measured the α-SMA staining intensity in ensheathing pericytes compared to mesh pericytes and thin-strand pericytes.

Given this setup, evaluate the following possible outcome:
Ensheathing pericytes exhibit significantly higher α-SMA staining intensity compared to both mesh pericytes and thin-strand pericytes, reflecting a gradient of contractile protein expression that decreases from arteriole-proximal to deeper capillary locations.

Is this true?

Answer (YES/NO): YES